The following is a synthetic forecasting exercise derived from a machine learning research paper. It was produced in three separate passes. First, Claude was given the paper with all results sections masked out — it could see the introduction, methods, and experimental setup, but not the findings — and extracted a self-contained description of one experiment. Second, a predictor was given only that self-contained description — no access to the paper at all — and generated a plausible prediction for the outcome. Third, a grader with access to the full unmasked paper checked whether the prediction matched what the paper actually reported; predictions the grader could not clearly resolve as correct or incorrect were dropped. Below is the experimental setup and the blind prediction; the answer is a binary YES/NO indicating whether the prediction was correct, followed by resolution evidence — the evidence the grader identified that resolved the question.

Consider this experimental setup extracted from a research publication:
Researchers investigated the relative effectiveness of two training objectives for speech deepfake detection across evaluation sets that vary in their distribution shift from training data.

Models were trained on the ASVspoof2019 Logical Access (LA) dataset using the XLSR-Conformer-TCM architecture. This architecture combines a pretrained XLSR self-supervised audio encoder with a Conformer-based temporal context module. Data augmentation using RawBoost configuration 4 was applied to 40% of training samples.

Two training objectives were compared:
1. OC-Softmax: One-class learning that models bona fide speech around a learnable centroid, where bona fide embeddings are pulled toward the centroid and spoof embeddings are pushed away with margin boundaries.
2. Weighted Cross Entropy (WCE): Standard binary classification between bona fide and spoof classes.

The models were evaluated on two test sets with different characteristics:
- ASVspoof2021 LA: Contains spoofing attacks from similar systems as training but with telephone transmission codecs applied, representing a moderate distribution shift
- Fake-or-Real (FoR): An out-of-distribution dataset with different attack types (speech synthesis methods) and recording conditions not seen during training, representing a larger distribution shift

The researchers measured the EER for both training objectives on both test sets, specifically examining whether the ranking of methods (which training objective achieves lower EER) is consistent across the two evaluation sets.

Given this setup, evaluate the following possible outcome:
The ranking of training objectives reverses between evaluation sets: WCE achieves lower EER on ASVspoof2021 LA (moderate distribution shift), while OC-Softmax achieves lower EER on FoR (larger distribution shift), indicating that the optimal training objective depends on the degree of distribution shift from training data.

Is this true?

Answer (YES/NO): YES